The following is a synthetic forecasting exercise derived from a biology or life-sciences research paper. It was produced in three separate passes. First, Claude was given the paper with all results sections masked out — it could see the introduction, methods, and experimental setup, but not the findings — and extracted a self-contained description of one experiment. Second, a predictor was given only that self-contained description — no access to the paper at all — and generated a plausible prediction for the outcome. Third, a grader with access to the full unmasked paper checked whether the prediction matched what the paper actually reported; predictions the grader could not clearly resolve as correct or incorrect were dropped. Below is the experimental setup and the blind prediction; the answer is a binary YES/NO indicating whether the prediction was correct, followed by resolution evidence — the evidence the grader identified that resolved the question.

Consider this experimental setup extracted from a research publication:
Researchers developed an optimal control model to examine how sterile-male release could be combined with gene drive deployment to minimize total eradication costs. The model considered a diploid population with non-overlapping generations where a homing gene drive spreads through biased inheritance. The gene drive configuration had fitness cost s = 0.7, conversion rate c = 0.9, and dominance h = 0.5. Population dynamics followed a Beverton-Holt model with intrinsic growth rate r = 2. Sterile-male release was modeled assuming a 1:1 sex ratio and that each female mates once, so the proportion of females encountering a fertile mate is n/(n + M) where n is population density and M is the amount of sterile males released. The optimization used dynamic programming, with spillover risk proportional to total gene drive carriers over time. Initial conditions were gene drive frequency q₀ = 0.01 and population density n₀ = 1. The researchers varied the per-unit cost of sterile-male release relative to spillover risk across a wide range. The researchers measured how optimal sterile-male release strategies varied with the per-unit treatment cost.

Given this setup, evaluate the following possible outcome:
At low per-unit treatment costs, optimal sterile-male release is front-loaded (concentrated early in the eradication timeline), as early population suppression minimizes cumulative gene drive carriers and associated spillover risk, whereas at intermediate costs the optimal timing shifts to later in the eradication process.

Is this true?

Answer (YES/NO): YES